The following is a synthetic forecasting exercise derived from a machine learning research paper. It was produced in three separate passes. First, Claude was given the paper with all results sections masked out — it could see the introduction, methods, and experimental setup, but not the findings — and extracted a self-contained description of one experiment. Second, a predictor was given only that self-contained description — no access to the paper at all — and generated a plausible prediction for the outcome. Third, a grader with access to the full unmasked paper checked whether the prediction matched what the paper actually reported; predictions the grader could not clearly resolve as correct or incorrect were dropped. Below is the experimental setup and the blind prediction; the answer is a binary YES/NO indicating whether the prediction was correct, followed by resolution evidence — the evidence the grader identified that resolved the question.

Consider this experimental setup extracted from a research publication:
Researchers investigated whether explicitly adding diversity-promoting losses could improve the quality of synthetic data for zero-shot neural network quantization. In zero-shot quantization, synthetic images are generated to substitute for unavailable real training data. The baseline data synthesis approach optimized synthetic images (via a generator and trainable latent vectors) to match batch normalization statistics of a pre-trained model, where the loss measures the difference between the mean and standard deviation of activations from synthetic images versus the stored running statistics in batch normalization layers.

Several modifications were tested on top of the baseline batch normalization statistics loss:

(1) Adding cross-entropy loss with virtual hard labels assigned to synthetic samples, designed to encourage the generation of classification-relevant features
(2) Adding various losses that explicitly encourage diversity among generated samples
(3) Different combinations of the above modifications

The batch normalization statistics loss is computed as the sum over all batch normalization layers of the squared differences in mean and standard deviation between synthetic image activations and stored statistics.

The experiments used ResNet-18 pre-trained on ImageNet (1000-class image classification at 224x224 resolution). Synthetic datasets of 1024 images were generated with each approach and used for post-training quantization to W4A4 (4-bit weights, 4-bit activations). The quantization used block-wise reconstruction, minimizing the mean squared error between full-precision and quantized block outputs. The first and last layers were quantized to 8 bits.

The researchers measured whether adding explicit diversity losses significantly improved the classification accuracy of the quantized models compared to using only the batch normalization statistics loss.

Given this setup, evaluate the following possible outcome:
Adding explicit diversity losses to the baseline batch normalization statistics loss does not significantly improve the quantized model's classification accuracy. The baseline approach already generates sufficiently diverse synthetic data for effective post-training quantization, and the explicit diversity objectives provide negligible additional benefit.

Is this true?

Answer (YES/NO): YES